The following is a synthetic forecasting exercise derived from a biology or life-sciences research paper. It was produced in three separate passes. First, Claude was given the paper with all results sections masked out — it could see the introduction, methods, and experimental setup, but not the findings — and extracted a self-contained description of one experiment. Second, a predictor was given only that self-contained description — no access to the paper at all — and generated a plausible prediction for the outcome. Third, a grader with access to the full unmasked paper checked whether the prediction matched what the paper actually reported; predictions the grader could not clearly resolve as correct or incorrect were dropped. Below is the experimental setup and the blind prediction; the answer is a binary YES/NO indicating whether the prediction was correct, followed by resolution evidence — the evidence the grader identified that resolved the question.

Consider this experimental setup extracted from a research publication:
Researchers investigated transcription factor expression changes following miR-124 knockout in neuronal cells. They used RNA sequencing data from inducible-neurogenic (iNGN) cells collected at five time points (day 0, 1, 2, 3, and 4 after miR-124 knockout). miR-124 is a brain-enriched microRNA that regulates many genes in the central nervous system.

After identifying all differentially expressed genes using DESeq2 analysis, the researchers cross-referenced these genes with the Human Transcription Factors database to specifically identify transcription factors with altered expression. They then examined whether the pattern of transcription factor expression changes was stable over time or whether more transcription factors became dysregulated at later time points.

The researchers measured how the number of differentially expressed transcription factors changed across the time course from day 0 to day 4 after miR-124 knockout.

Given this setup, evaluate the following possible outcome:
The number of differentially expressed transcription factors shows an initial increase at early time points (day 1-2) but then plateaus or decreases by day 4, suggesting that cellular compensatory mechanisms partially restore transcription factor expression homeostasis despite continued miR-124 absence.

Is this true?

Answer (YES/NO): NO